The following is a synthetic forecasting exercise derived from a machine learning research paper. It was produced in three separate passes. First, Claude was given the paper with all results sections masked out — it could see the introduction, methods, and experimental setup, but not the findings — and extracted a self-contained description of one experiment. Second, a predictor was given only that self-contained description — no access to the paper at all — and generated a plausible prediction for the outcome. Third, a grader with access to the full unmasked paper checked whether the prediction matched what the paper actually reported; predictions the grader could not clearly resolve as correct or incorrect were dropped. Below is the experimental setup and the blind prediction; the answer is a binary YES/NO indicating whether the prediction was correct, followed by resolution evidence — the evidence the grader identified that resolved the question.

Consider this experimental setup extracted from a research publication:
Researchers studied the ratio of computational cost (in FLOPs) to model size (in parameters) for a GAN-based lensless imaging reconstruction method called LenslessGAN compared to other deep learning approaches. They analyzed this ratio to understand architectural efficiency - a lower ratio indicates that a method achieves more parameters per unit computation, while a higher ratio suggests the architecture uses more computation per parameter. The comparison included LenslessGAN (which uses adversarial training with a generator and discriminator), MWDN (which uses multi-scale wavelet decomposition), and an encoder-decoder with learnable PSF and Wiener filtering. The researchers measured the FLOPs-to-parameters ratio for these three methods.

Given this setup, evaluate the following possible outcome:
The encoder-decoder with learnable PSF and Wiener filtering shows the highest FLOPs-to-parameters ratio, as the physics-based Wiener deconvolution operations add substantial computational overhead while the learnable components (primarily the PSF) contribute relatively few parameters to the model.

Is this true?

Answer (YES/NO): NO